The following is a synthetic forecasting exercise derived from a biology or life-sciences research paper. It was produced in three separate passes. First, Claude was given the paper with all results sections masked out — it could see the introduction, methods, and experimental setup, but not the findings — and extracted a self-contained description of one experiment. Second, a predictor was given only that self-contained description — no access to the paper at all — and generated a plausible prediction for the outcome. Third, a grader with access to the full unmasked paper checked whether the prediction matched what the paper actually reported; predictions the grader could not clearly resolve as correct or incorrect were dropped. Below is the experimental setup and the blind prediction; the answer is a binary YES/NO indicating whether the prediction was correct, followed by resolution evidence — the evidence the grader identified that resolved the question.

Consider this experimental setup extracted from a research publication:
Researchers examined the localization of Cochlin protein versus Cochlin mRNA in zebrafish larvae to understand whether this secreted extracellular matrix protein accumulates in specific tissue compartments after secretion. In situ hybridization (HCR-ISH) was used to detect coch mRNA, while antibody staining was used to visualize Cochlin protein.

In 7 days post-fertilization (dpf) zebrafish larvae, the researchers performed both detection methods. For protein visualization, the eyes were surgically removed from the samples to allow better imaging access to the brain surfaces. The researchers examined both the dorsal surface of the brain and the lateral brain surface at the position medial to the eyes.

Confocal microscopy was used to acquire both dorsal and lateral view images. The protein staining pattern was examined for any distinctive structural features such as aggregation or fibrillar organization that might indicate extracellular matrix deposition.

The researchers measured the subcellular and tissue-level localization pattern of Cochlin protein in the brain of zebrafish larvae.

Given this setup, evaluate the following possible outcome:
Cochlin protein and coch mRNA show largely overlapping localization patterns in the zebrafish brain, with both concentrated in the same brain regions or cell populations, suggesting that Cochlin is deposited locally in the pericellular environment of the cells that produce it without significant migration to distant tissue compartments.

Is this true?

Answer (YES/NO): NO